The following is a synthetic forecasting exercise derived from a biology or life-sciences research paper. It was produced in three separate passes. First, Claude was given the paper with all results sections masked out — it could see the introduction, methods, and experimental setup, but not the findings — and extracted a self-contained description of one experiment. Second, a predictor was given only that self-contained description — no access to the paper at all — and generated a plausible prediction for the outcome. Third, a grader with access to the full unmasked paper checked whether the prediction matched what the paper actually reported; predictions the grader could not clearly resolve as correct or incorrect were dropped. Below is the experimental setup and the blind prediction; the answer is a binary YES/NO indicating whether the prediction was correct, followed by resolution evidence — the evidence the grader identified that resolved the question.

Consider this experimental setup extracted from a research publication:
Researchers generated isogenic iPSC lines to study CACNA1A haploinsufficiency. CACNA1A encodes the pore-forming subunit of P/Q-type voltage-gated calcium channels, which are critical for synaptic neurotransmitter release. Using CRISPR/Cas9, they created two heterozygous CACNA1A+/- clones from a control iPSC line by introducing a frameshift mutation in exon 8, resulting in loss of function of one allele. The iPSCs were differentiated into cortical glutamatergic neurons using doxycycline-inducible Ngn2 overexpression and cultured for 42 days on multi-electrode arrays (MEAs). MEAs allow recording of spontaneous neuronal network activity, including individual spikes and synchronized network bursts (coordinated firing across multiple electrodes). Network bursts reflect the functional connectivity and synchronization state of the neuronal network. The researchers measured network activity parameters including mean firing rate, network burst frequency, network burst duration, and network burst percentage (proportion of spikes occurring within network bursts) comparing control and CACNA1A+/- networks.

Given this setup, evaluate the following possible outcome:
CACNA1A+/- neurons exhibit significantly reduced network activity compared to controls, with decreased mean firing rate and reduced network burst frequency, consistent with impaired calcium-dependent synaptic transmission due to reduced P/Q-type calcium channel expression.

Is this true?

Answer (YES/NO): NO